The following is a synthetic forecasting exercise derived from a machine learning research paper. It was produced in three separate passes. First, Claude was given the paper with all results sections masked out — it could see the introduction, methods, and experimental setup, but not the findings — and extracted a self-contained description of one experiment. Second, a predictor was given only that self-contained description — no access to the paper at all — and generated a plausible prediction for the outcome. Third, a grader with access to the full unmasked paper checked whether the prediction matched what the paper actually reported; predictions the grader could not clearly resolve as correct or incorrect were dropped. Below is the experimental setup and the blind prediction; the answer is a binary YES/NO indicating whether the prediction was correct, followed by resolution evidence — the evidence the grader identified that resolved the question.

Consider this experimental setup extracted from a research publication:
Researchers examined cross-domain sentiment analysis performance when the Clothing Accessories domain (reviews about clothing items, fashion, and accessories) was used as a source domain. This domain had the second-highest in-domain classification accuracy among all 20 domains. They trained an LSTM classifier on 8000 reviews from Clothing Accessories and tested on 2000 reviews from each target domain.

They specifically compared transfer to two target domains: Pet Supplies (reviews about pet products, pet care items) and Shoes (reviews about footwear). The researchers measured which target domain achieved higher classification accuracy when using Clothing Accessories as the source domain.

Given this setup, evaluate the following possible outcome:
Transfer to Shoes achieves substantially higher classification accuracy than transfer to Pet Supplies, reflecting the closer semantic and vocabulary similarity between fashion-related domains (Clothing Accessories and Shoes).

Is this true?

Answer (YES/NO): YES